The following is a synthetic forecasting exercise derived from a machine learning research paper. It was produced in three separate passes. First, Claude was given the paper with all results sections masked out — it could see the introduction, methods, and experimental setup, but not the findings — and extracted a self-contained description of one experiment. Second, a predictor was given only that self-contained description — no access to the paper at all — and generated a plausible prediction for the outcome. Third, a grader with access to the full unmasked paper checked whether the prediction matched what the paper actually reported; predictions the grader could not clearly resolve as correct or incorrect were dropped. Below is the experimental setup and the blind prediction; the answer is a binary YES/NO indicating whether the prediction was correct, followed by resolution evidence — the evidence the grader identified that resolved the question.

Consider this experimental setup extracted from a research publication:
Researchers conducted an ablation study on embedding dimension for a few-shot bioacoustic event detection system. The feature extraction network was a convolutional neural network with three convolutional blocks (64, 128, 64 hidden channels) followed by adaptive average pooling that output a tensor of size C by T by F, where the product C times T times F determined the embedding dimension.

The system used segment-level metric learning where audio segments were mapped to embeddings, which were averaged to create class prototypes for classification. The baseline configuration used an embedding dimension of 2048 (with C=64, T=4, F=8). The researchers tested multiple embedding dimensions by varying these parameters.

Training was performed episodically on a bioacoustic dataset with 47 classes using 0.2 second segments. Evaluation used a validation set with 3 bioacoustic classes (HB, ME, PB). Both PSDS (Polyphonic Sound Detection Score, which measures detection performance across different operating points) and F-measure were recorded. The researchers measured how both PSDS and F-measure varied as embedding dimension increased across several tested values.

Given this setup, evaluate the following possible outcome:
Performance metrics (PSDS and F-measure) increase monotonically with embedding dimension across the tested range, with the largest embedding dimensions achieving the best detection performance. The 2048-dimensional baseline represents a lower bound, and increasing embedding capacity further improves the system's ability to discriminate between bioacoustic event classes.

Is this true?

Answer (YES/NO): NO